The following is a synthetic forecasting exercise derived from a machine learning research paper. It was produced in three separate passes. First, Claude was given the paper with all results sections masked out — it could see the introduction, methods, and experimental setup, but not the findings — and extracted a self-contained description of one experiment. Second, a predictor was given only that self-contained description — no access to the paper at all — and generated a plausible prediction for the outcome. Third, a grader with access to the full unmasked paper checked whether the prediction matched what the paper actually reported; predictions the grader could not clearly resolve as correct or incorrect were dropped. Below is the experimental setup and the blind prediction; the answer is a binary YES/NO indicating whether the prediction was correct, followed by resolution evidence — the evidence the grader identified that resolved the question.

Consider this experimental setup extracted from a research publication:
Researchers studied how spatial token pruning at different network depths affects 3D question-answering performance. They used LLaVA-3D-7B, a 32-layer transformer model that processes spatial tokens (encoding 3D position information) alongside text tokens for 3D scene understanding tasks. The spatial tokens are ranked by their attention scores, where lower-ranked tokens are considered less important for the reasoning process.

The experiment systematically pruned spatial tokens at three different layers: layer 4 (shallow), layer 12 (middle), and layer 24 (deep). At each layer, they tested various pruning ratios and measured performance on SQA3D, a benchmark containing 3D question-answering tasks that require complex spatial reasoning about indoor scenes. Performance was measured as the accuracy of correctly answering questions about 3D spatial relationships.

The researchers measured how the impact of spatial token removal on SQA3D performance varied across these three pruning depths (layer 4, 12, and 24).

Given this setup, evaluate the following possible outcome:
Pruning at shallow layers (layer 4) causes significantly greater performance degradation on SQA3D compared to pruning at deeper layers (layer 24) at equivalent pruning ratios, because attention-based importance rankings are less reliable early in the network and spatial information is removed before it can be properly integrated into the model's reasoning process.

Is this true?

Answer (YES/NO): YES